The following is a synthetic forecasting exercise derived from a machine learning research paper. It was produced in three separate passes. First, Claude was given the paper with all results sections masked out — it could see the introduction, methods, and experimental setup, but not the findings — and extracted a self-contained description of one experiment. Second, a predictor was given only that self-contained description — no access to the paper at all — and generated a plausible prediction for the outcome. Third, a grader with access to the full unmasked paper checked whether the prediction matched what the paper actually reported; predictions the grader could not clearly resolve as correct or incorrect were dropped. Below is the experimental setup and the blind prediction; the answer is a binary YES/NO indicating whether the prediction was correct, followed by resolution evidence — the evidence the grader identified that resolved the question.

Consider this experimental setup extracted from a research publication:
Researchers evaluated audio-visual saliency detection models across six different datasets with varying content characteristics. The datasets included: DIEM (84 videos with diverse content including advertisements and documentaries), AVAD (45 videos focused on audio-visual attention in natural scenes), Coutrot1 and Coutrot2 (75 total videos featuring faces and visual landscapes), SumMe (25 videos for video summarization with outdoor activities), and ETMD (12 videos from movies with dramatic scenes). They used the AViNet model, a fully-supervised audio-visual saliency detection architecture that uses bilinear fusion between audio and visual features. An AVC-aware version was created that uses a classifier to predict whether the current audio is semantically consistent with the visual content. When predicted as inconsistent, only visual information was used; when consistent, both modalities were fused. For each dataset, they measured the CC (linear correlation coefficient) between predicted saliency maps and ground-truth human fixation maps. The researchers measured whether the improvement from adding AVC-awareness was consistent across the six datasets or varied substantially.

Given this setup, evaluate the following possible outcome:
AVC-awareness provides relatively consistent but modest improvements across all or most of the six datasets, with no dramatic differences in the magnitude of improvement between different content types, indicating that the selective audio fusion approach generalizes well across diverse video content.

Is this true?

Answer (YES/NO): NO